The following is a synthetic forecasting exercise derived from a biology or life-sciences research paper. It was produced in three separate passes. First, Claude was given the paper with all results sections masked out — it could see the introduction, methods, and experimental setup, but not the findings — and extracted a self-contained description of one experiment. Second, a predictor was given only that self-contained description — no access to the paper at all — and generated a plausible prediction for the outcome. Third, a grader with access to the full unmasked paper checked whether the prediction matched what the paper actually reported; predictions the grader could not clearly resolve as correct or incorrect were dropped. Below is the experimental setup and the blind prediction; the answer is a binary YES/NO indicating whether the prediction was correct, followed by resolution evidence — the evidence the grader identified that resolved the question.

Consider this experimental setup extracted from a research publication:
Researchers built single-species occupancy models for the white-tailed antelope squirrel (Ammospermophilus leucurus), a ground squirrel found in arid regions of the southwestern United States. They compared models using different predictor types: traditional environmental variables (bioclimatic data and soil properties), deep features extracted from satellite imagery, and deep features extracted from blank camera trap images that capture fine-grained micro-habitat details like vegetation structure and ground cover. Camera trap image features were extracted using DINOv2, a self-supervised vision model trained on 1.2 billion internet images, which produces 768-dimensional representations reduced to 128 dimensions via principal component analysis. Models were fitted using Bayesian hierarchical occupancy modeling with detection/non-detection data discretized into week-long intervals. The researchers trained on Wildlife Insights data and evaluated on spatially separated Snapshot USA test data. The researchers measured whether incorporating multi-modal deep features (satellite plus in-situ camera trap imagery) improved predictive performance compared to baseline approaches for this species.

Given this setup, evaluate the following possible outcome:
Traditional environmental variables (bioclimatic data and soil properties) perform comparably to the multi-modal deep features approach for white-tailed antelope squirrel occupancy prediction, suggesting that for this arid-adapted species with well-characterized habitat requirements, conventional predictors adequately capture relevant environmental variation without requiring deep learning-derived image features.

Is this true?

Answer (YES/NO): NO